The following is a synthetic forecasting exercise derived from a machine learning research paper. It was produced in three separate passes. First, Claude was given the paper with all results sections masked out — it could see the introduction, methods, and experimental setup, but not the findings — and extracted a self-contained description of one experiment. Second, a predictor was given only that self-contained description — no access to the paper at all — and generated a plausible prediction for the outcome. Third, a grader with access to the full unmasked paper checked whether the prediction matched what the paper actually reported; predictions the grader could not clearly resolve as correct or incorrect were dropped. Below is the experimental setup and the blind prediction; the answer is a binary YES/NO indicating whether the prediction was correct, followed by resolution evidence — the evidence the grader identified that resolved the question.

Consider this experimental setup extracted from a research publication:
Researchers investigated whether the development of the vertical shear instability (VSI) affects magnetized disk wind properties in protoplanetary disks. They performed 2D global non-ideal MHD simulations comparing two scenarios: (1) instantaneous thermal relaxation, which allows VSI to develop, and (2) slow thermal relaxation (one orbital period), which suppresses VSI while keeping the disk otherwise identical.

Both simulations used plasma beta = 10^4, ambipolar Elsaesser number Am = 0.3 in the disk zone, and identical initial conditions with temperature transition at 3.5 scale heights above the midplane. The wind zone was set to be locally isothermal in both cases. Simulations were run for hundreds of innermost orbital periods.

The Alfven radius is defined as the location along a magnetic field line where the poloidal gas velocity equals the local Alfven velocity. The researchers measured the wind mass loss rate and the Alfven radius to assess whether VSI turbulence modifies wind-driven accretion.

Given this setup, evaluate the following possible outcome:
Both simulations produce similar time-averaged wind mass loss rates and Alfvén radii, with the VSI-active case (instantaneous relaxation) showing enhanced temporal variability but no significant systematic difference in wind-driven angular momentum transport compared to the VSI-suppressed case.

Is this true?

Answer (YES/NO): YES